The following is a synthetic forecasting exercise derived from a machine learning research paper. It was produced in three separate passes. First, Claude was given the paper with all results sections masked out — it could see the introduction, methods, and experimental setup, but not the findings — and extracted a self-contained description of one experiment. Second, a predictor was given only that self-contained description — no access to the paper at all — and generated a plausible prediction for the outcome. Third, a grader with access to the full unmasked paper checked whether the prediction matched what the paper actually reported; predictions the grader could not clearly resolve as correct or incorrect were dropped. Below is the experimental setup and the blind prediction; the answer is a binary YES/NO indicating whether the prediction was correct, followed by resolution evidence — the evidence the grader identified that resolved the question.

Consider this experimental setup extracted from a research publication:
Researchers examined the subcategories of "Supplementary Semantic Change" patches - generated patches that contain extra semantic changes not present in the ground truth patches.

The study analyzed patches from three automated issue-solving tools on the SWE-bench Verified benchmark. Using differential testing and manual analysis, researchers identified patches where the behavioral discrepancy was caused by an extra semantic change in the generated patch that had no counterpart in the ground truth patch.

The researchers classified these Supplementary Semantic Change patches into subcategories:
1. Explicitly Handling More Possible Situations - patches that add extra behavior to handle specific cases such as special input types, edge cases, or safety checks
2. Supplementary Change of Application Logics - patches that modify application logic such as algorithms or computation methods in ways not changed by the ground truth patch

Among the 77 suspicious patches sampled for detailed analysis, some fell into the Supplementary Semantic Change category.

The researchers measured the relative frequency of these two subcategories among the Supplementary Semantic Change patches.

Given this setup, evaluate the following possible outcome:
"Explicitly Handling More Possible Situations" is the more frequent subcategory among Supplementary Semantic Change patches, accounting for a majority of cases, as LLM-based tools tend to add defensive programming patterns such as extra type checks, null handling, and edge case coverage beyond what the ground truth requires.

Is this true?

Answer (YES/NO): YES